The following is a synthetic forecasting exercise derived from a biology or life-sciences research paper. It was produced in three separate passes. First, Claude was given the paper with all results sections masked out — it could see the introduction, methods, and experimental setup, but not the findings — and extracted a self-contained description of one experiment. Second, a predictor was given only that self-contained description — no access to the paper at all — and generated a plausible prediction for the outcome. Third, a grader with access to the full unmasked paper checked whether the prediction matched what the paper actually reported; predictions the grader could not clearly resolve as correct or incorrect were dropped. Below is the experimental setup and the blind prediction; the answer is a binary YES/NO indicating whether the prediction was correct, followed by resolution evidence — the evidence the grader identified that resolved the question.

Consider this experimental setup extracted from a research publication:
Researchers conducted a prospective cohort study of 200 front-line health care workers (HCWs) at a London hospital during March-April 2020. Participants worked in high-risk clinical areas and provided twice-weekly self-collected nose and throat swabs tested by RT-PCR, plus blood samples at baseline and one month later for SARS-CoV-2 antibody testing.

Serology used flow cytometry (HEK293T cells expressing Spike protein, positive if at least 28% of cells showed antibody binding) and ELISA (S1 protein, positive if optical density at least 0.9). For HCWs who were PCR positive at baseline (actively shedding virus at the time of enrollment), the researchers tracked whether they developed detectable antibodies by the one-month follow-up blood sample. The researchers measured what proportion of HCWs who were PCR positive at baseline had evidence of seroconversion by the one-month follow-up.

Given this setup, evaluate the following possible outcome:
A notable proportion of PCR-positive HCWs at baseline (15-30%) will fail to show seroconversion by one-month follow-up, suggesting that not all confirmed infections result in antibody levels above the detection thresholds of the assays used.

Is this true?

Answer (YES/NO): NO